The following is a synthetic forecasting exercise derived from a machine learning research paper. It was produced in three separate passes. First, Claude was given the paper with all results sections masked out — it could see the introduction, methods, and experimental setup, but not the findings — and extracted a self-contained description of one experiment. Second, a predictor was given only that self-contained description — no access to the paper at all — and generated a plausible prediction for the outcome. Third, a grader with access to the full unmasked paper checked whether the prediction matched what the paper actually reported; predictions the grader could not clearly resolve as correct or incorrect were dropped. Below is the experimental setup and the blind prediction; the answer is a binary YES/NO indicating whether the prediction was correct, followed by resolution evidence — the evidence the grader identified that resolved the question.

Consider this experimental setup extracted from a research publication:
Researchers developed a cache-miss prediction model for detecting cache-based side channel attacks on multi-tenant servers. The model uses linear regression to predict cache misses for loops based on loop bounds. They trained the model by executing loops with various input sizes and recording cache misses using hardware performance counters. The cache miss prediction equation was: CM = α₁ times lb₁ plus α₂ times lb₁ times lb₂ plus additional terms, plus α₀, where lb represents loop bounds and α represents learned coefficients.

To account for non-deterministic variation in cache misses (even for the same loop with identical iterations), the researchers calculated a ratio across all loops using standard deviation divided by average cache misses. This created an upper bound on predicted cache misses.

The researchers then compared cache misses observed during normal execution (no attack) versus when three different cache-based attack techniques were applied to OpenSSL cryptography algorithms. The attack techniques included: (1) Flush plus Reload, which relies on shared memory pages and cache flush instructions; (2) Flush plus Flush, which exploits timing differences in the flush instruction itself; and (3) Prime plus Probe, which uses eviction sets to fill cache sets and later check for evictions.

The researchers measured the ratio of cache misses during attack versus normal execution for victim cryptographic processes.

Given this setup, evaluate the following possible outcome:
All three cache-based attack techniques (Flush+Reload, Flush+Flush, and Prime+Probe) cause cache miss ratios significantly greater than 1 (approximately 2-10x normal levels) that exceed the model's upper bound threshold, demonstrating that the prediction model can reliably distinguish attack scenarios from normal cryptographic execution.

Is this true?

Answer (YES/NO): YES